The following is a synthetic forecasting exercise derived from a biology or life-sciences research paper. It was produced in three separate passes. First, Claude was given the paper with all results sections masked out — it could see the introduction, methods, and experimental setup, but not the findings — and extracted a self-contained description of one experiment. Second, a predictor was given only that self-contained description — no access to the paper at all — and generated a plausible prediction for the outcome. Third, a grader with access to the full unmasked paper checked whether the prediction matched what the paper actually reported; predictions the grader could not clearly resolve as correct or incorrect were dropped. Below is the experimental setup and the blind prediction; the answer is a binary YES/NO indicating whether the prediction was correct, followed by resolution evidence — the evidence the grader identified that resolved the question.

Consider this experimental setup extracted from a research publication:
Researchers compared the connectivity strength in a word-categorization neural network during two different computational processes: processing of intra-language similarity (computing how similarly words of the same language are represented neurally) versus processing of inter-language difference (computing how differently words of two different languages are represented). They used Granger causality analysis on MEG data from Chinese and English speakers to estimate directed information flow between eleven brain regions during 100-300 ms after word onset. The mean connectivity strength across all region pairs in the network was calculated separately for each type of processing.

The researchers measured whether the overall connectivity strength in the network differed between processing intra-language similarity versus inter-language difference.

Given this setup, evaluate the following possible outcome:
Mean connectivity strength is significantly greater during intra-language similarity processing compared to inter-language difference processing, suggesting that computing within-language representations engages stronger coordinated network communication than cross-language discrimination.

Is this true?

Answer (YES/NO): YES